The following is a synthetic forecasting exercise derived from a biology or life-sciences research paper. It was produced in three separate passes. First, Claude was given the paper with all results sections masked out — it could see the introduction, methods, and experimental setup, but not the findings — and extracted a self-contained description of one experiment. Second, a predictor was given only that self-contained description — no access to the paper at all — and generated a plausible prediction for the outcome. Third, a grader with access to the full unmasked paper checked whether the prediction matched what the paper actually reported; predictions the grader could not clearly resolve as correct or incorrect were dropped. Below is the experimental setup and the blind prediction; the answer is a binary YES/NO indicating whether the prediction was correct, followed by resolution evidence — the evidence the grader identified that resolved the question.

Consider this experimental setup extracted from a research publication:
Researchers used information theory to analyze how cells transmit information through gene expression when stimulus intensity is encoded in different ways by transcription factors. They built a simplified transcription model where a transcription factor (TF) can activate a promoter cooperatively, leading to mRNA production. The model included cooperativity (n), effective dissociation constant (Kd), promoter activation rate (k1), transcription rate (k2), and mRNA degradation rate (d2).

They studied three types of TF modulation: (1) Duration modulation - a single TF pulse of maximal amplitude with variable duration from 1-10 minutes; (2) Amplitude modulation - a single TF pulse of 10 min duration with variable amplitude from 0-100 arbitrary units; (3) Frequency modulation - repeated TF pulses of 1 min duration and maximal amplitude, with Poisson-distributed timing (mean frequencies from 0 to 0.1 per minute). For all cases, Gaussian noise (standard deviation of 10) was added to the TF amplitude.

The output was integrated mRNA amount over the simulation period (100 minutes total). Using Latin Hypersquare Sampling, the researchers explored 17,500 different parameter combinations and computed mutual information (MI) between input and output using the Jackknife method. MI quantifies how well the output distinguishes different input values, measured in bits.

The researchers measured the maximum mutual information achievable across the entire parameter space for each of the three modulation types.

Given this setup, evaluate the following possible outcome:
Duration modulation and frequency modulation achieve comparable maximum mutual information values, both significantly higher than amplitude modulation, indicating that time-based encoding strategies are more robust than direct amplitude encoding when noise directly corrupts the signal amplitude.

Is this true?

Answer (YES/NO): NO